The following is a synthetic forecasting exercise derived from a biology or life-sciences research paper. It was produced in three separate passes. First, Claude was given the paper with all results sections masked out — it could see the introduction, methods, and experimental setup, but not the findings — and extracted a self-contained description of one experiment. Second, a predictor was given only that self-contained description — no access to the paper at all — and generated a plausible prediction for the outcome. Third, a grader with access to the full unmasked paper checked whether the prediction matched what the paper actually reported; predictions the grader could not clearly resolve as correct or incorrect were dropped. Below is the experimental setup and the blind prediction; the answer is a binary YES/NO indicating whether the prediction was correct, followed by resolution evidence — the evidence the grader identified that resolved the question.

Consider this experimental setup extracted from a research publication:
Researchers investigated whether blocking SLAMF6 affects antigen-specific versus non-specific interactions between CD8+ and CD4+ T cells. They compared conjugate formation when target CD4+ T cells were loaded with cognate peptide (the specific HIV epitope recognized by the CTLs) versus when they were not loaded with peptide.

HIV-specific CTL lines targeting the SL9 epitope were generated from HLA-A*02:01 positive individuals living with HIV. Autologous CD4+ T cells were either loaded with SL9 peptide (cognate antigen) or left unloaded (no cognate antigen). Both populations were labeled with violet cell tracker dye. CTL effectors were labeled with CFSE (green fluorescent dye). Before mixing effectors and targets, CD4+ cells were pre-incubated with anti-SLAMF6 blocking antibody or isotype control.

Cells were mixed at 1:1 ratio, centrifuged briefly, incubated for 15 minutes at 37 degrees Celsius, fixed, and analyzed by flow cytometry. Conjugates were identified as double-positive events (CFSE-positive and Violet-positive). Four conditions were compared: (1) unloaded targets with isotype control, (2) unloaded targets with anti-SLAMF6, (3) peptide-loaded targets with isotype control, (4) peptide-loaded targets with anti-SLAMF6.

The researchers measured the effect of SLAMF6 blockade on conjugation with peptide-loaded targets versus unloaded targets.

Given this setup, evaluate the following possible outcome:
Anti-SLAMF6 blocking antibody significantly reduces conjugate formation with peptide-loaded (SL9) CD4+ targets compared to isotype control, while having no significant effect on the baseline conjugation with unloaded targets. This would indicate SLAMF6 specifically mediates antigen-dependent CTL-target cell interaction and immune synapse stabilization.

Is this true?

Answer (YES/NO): YES